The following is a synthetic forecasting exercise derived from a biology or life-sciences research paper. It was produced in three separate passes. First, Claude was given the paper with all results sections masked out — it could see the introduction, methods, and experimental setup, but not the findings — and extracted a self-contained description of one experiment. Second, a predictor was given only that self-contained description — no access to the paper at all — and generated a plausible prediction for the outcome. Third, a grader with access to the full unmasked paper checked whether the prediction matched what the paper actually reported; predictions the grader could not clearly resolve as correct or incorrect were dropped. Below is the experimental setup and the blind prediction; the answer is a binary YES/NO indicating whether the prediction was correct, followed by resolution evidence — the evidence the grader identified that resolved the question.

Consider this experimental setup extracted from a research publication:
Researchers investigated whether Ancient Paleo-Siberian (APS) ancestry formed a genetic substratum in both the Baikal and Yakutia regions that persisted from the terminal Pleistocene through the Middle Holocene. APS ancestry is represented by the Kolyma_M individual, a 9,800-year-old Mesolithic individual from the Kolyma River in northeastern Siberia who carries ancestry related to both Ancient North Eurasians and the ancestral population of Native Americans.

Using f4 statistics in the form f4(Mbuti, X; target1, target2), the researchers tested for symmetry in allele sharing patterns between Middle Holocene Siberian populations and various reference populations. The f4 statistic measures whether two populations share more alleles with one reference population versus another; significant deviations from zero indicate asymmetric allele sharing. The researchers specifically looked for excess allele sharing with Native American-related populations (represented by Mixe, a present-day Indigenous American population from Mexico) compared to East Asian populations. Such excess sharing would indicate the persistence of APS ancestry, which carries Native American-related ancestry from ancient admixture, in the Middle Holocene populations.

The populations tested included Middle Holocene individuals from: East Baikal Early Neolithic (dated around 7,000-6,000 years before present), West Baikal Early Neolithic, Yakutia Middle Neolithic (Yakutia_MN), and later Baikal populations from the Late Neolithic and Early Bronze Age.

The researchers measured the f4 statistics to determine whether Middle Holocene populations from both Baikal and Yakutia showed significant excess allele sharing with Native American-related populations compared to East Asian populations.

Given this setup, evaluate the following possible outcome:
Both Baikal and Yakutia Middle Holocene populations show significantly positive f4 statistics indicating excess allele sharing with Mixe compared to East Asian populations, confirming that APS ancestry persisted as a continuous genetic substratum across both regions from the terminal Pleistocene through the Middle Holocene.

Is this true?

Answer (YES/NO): NO